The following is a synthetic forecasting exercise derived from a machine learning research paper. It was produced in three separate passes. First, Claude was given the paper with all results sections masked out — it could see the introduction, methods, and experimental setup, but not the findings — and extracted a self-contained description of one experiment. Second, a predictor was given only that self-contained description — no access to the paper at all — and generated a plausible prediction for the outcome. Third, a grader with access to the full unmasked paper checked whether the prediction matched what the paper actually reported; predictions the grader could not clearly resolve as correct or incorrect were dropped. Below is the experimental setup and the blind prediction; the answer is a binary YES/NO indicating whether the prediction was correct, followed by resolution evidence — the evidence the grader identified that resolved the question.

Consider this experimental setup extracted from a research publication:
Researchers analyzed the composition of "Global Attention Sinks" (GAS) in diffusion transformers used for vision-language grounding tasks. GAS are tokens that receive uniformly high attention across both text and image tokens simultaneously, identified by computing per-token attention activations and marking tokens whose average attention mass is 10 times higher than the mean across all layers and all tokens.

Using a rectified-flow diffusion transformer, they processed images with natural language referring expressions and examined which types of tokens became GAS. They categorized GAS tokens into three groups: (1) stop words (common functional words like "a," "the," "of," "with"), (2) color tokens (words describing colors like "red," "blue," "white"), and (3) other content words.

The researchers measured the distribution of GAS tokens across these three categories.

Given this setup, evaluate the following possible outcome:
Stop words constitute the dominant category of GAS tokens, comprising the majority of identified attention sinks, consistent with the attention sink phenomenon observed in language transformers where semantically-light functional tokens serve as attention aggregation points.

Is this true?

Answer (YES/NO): YES